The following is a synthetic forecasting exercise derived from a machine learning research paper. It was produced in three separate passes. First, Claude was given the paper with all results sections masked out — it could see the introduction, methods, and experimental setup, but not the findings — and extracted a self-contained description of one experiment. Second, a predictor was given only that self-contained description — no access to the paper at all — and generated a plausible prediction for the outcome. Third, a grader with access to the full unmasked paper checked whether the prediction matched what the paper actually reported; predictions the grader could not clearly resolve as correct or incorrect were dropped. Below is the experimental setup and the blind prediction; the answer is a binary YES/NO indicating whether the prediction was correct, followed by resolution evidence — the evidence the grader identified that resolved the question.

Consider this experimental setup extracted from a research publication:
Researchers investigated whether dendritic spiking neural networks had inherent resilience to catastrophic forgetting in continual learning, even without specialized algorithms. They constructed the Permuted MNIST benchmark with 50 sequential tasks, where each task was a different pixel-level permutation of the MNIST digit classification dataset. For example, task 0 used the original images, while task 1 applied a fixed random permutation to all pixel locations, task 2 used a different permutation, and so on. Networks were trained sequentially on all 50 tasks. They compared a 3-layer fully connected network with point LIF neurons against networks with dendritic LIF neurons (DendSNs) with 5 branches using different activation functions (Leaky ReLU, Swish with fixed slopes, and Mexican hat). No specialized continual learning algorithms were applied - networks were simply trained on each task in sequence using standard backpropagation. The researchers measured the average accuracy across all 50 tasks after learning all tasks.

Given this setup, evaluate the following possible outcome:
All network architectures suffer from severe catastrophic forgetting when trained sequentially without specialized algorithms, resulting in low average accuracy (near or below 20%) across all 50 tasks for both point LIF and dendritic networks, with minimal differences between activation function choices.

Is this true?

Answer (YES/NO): NO